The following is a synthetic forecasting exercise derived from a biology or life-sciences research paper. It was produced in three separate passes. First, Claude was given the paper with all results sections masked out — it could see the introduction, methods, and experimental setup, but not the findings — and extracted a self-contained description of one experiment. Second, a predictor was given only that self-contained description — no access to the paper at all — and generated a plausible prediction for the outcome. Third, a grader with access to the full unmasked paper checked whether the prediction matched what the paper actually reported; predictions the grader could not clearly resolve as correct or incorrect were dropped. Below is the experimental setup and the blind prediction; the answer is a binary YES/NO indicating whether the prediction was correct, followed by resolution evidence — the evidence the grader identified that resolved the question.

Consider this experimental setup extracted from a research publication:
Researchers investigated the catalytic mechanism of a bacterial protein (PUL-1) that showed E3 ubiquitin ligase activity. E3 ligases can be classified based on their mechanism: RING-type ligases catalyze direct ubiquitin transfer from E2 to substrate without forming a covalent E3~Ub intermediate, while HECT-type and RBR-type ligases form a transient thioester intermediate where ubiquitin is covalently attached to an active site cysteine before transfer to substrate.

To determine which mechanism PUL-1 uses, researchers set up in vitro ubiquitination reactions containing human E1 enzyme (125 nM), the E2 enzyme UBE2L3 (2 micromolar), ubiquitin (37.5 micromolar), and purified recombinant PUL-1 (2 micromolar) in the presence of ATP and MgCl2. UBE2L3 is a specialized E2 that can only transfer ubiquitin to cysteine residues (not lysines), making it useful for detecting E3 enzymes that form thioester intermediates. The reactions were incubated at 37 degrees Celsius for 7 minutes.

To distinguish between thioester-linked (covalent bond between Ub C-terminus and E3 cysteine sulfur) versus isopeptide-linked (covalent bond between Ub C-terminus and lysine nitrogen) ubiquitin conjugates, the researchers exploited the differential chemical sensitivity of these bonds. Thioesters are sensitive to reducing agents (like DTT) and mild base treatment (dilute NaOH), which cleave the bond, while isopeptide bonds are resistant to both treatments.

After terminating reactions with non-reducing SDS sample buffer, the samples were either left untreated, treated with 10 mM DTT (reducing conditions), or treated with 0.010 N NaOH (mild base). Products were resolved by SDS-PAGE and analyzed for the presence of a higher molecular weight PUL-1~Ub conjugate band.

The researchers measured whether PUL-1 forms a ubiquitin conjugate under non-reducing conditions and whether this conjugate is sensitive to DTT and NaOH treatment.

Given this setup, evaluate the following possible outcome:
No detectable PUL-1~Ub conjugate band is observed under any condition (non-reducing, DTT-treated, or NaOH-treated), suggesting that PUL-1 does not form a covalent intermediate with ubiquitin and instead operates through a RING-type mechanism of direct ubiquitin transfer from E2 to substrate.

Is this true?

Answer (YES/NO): NO